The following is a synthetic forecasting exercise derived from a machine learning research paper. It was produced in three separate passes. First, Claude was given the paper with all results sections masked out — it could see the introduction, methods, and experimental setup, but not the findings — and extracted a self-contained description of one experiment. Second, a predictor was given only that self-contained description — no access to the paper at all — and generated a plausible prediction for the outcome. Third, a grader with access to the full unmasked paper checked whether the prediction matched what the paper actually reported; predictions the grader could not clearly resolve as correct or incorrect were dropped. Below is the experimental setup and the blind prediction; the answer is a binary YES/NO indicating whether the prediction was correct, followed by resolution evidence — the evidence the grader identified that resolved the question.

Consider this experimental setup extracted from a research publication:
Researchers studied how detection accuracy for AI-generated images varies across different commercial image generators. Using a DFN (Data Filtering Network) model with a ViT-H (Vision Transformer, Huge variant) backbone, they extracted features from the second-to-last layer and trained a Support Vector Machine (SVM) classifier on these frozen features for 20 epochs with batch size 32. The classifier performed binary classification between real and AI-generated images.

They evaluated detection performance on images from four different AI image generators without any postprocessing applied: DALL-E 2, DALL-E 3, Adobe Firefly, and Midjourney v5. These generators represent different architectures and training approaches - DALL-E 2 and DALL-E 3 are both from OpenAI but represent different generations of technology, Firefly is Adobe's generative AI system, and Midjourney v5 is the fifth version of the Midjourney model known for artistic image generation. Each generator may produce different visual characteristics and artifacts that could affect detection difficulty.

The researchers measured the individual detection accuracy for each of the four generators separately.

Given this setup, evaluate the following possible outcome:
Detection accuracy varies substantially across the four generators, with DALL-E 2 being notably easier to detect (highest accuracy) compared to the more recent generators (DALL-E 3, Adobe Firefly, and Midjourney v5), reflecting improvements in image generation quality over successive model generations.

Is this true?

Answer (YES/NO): NO